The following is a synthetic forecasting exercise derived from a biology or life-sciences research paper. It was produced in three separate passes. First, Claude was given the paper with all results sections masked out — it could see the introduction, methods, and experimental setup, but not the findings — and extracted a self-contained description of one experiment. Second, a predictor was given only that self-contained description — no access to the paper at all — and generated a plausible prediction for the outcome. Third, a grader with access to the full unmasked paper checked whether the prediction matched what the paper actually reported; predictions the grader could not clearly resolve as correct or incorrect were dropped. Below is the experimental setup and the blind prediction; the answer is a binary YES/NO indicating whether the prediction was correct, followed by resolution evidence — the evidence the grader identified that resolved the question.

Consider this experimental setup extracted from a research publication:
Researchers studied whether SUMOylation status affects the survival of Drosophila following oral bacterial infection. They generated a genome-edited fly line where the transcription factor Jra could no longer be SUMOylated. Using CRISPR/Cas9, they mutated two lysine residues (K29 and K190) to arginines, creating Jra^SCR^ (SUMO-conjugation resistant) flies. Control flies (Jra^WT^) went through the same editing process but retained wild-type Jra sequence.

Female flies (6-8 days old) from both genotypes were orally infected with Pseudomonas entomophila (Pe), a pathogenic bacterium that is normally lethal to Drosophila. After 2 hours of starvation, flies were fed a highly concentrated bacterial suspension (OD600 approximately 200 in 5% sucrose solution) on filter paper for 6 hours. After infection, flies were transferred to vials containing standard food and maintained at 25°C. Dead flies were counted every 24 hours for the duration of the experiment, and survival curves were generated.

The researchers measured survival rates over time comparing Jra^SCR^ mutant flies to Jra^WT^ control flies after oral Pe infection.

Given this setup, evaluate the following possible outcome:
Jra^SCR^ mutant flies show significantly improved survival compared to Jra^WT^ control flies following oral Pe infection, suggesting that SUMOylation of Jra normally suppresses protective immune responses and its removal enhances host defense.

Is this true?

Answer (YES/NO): NO